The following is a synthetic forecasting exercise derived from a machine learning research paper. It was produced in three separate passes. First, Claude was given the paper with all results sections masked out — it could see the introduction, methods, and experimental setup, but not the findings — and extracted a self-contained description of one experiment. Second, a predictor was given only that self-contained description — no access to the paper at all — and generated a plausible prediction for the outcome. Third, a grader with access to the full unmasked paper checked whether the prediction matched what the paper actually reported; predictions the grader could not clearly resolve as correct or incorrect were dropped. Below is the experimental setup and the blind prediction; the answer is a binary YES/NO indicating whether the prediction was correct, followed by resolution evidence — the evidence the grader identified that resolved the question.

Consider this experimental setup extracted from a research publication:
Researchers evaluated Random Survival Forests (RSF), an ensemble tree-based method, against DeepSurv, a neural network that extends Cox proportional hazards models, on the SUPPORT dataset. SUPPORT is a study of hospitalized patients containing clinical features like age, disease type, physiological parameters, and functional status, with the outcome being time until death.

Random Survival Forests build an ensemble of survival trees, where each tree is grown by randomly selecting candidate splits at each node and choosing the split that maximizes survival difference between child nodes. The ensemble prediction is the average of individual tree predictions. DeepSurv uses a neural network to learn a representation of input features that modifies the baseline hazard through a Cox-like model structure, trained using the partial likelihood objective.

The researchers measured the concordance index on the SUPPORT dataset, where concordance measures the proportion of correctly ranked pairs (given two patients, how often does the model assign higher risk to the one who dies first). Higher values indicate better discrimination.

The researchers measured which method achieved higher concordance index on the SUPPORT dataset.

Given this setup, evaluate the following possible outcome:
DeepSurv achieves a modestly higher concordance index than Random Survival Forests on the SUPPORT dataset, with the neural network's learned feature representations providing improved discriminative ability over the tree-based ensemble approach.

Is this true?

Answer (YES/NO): NO